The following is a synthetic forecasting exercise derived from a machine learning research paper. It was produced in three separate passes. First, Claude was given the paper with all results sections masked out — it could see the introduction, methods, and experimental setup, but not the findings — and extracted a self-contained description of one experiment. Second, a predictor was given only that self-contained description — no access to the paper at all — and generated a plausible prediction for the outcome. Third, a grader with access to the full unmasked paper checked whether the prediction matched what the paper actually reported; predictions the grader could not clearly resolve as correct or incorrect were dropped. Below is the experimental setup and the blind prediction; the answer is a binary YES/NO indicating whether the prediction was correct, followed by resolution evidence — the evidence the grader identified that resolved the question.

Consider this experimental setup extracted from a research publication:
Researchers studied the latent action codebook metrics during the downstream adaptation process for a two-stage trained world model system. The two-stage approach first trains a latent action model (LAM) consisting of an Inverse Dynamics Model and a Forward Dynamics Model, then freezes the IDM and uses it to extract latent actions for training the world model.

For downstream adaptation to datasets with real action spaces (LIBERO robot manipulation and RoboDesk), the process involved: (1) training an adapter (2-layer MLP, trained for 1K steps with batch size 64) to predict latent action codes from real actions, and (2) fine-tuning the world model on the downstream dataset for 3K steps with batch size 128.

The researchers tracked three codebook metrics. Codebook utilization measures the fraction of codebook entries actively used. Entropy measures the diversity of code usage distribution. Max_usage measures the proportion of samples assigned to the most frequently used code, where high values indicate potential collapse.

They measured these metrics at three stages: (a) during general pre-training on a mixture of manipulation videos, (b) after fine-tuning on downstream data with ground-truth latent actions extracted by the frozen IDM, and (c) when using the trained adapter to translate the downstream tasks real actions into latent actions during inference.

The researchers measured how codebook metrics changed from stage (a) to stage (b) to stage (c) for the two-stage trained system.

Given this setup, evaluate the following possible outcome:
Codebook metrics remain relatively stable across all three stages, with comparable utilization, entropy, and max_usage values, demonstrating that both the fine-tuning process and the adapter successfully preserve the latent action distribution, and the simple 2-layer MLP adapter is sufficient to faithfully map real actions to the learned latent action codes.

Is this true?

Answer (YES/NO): NO